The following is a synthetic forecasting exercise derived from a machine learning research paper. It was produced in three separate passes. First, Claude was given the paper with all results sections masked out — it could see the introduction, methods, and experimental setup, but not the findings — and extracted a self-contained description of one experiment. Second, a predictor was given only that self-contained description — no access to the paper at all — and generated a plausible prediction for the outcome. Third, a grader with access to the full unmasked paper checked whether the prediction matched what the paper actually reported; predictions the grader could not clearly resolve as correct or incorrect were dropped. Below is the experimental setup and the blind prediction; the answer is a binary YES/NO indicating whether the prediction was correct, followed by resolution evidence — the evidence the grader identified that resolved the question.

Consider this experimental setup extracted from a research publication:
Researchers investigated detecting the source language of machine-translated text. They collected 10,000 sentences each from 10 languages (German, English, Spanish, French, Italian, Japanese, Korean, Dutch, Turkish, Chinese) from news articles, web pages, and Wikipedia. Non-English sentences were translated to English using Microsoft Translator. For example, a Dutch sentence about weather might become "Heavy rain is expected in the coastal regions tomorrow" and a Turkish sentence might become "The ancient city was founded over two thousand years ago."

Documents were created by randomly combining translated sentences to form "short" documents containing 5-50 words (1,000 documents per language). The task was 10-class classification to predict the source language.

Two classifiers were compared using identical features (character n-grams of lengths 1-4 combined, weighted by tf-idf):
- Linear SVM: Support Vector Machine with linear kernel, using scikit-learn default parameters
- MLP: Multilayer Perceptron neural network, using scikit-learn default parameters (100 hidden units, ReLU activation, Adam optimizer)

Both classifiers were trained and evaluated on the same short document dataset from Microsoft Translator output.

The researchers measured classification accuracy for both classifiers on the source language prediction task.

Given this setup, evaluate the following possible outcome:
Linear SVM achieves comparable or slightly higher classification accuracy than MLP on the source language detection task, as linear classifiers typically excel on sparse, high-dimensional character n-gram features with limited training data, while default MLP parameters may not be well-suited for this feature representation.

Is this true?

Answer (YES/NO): YES